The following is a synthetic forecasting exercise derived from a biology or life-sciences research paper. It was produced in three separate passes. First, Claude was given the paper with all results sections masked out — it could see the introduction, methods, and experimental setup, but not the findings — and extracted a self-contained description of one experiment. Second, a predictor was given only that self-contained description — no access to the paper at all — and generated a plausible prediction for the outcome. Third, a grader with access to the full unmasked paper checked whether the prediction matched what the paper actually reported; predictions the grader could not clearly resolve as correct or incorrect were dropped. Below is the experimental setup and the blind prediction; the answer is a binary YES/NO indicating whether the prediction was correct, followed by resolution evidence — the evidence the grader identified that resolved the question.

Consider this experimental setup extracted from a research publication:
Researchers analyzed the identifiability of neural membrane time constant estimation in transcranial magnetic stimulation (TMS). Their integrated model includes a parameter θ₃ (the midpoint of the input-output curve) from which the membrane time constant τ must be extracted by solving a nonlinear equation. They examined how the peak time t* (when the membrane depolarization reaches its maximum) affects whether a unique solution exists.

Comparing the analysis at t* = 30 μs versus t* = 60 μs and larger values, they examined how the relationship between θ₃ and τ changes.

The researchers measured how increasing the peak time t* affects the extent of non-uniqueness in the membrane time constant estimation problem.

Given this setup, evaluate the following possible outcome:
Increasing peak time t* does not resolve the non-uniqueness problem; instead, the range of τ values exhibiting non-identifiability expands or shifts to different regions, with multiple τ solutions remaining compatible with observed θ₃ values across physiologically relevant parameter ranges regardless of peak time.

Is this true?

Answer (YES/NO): NO